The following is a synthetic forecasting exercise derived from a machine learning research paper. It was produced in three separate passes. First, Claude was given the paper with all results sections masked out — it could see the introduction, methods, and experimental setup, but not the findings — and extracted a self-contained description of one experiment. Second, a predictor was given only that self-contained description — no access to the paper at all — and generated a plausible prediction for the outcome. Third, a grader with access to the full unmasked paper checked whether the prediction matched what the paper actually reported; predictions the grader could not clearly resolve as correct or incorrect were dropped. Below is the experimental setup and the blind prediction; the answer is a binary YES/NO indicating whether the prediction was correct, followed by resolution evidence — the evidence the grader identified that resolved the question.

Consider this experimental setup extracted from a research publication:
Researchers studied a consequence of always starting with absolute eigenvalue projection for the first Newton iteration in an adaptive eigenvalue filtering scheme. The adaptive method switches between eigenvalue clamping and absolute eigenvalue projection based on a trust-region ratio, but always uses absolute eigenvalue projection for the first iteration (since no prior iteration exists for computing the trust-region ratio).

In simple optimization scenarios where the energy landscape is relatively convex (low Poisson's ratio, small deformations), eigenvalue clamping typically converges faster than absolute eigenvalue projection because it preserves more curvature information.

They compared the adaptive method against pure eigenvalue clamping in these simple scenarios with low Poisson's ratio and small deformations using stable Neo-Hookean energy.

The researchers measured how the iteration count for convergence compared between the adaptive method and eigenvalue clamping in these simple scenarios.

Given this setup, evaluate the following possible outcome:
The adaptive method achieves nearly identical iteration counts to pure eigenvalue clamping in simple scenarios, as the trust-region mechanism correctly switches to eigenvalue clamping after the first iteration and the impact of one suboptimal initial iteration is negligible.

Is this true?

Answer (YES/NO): NO